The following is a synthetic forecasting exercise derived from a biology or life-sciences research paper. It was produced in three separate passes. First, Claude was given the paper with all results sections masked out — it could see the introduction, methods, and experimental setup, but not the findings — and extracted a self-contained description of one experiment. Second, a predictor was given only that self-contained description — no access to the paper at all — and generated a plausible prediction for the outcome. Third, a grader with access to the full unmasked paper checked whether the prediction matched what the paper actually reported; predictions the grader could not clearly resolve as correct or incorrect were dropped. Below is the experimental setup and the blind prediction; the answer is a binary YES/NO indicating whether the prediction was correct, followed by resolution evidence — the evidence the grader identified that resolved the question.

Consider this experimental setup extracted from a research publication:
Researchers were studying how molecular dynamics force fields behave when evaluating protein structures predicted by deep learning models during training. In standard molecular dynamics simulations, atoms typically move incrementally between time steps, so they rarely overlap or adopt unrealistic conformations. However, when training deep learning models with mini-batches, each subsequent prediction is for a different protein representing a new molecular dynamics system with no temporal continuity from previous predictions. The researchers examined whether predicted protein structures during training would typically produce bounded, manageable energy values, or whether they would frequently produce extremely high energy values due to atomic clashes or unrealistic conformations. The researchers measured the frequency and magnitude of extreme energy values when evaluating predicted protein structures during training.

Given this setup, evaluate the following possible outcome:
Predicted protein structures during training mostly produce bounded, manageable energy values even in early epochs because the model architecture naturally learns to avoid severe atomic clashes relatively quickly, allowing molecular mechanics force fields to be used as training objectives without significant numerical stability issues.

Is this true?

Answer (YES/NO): NO